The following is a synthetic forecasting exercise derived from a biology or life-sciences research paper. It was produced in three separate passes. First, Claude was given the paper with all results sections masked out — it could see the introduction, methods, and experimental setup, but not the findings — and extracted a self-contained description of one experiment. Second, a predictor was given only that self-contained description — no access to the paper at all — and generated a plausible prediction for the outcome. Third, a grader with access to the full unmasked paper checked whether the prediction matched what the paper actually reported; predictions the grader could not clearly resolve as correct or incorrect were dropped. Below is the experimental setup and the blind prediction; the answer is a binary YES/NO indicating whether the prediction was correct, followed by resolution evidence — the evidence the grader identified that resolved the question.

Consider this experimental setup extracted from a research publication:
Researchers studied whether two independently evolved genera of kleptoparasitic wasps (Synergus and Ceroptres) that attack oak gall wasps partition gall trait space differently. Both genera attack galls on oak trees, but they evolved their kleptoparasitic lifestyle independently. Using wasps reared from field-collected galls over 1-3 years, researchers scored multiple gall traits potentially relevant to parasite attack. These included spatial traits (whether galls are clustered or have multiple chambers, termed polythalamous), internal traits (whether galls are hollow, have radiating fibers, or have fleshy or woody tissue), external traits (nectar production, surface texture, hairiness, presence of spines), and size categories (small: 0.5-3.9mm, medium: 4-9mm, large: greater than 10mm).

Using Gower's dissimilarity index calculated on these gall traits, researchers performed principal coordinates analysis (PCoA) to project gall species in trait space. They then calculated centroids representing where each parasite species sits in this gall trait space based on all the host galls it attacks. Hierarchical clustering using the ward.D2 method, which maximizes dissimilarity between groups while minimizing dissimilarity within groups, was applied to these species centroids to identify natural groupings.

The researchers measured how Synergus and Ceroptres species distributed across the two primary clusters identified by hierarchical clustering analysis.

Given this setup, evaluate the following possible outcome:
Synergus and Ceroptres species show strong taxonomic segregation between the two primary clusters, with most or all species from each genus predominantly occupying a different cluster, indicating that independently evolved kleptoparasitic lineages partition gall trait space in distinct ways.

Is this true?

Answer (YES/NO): NO